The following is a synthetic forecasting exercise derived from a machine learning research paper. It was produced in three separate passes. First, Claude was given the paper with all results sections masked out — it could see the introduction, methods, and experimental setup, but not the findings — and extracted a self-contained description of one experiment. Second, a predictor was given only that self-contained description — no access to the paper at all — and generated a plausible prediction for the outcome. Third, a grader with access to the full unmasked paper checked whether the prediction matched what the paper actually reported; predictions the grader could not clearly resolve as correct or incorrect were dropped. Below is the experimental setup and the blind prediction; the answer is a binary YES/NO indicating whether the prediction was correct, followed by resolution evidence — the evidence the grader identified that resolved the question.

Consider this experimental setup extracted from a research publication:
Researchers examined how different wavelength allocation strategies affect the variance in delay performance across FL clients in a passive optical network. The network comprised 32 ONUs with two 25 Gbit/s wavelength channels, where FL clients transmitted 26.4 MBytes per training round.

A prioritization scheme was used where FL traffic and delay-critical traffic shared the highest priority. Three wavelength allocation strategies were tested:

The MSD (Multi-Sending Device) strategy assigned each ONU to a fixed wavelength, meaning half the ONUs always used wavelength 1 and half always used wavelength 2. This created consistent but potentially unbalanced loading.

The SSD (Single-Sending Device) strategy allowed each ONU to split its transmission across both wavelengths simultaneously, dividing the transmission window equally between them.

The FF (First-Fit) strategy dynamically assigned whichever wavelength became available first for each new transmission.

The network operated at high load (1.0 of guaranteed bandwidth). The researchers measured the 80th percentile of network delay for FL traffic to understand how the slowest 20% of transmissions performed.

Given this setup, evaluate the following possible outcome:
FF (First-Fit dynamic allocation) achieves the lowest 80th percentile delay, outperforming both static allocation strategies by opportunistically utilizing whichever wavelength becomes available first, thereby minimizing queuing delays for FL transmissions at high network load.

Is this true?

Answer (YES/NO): YES